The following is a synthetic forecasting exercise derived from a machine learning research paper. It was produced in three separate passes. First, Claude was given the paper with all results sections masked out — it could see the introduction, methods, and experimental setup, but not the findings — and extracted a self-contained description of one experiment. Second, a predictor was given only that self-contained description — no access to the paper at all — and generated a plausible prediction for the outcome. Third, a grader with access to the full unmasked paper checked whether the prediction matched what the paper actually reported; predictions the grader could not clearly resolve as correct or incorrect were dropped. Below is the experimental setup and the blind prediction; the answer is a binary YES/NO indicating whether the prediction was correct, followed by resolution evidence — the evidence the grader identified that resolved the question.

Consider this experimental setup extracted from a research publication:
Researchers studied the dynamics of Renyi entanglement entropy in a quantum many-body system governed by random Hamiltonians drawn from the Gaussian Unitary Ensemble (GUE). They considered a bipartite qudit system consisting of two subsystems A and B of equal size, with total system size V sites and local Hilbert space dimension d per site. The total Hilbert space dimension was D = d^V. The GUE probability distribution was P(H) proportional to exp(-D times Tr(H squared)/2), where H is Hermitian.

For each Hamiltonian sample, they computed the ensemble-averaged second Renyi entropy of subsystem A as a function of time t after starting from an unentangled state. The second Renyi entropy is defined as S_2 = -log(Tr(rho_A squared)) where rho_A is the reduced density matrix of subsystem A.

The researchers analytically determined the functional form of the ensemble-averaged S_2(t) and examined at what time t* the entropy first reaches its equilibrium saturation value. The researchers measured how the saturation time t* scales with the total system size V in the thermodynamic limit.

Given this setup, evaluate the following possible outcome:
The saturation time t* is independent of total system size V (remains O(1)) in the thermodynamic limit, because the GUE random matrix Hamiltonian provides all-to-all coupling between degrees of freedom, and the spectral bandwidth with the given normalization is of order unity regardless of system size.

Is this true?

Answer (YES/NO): YES